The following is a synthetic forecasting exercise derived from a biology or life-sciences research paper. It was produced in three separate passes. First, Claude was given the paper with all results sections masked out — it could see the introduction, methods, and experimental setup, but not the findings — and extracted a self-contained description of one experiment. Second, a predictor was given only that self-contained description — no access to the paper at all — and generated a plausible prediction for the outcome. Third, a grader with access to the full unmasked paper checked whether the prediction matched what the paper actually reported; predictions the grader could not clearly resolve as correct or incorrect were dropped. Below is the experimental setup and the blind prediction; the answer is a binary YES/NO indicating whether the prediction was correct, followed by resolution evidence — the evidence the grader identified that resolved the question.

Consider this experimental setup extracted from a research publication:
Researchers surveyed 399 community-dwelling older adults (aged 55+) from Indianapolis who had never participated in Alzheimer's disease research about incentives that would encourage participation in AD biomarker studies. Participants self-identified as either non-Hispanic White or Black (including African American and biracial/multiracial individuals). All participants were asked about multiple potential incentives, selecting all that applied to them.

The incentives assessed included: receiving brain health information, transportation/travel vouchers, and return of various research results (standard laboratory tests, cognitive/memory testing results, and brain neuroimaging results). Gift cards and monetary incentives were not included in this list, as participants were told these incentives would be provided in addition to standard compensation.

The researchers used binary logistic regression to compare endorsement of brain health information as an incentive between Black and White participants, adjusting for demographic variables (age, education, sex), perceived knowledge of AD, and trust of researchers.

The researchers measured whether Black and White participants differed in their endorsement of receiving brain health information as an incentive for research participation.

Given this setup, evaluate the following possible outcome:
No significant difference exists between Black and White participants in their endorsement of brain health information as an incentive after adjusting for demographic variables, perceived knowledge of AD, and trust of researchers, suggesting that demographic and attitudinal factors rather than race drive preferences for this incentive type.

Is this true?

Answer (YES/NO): YES